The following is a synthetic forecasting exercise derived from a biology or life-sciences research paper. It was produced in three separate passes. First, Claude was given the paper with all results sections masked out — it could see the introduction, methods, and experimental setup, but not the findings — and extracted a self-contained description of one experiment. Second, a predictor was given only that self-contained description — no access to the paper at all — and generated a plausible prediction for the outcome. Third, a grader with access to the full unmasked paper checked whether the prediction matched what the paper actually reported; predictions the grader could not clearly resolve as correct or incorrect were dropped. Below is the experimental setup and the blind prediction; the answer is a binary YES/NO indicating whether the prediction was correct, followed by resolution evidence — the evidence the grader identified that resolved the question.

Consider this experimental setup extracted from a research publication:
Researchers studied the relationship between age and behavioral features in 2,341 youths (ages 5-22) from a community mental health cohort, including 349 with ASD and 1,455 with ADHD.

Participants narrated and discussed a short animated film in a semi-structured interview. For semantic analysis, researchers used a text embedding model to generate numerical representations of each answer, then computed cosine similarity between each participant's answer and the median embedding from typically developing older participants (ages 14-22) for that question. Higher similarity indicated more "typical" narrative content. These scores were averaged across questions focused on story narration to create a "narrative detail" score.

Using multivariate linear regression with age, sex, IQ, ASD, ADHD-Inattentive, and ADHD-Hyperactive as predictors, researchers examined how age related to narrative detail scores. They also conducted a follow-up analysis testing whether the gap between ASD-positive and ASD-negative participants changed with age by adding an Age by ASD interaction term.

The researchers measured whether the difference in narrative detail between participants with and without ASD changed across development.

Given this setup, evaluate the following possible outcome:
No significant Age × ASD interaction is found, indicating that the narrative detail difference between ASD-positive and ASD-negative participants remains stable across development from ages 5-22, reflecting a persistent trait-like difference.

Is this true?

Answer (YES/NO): NO